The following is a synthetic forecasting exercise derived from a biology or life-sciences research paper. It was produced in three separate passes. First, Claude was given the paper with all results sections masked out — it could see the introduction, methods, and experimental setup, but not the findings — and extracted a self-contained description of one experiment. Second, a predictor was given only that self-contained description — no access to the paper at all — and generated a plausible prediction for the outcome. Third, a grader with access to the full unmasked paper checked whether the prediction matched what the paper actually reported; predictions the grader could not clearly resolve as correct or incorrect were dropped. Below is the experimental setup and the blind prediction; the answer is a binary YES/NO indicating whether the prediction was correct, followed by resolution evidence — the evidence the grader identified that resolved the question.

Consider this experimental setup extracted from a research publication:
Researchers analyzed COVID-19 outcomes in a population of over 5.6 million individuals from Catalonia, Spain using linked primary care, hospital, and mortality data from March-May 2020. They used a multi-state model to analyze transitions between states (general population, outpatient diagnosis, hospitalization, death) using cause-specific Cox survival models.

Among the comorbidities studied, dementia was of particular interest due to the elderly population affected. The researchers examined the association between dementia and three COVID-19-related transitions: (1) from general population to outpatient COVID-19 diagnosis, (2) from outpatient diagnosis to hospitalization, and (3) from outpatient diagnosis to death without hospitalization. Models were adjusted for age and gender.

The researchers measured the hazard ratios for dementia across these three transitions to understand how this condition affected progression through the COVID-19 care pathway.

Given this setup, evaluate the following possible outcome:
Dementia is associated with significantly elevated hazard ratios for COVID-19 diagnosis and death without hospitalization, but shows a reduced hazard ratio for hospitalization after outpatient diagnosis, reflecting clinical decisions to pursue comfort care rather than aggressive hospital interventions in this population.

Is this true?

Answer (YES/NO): YES